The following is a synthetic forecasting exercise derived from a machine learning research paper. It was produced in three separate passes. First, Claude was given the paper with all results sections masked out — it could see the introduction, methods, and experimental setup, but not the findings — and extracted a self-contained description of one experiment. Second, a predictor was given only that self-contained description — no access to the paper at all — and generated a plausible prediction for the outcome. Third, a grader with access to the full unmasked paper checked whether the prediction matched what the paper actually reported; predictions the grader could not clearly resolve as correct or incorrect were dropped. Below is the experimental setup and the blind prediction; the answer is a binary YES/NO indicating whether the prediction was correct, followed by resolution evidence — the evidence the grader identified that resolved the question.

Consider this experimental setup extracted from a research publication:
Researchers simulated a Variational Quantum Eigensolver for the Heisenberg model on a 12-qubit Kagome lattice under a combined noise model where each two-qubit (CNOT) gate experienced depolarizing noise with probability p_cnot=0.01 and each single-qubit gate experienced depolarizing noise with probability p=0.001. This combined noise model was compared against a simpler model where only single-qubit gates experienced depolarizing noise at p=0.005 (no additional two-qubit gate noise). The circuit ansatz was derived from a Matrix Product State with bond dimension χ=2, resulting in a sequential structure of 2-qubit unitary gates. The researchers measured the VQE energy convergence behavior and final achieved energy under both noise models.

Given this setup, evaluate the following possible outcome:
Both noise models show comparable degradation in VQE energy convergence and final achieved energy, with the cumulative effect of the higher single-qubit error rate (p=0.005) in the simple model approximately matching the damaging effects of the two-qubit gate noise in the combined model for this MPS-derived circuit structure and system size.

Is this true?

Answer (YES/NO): NO